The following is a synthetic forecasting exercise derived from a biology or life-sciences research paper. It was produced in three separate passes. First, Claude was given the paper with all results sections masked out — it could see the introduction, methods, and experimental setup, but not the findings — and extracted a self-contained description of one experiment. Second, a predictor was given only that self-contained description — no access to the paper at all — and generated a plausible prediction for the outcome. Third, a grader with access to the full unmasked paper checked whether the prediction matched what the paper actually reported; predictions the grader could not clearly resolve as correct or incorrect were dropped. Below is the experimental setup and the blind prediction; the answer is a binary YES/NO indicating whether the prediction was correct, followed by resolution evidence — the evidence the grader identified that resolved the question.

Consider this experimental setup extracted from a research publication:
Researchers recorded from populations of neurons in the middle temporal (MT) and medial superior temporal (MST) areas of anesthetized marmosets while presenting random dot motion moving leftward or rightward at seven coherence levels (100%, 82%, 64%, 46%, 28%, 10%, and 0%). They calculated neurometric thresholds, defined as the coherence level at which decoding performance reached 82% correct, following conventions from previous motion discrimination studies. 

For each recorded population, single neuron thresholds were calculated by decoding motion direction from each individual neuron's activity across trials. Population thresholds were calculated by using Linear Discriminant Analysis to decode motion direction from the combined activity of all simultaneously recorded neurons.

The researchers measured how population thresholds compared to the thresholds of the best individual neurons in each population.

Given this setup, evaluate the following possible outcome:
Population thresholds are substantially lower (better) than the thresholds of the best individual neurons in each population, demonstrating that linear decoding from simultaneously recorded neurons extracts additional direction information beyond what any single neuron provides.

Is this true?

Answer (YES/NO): YES